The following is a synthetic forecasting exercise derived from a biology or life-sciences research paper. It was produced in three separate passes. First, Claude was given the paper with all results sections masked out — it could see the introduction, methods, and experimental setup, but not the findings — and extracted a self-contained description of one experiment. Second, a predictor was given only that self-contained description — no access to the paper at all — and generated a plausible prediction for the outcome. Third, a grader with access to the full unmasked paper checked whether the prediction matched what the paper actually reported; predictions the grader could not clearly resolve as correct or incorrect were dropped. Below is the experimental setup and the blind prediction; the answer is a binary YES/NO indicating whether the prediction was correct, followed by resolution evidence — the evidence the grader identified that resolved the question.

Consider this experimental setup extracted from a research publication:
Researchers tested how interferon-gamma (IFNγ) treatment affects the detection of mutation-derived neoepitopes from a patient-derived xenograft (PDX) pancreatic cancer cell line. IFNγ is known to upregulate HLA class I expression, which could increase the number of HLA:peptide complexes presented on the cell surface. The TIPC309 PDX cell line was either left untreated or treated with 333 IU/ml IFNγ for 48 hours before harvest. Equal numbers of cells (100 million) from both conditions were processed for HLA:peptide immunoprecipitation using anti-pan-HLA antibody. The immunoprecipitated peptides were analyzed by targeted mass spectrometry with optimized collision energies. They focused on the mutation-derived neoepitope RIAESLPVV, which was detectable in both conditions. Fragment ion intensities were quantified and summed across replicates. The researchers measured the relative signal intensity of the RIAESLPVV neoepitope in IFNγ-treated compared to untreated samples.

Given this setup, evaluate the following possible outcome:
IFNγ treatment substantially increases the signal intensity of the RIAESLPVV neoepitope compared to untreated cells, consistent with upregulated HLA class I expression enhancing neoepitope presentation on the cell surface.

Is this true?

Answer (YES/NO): YES